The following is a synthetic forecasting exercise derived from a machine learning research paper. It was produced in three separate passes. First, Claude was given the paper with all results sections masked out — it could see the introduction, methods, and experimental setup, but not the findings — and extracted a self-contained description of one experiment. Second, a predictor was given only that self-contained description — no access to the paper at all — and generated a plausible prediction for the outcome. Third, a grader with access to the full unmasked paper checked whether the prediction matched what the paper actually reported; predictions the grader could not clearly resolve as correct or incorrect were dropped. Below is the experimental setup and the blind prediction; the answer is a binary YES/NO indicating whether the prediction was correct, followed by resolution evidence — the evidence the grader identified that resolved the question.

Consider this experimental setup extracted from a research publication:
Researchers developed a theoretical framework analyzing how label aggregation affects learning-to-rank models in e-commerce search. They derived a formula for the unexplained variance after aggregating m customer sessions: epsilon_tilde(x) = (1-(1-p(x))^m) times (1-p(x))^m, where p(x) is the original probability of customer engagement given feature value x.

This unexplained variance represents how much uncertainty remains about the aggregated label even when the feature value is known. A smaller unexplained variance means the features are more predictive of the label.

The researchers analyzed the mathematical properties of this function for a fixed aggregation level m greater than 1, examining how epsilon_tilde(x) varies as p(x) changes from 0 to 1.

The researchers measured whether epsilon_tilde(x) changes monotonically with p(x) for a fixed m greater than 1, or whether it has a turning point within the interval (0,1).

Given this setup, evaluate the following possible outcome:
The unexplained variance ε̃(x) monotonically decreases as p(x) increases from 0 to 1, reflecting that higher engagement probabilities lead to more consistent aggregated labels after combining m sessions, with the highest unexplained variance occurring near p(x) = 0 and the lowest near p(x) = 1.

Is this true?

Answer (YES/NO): NO